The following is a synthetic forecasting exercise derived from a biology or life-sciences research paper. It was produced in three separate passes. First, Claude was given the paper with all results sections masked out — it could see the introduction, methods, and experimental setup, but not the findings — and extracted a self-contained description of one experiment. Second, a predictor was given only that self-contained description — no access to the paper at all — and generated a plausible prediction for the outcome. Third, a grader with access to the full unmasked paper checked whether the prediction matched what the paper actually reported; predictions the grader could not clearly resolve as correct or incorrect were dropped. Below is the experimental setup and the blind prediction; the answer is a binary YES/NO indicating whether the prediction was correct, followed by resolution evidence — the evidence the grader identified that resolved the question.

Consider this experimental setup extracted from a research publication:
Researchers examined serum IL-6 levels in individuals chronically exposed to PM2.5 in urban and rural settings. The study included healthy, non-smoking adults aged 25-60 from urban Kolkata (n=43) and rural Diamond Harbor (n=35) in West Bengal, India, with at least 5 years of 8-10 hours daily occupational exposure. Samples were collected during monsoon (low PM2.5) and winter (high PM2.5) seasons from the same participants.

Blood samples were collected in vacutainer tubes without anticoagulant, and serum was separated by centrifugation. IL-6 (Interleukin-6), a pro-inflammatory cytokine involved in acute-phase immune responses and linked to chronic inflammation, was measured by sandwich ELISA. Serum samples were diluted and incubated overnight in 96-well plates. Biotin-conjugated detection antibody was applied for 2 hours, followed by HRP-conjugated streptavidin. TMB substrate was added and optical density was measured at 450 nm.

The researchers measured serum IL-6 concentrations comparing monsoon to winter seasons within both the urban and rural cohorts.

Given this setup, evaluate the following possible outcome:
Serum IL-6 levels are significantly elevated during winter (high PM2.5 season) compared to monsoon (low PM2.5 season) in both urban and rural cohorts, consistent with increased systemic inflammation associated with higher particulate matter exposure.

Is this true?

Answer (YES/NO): NO